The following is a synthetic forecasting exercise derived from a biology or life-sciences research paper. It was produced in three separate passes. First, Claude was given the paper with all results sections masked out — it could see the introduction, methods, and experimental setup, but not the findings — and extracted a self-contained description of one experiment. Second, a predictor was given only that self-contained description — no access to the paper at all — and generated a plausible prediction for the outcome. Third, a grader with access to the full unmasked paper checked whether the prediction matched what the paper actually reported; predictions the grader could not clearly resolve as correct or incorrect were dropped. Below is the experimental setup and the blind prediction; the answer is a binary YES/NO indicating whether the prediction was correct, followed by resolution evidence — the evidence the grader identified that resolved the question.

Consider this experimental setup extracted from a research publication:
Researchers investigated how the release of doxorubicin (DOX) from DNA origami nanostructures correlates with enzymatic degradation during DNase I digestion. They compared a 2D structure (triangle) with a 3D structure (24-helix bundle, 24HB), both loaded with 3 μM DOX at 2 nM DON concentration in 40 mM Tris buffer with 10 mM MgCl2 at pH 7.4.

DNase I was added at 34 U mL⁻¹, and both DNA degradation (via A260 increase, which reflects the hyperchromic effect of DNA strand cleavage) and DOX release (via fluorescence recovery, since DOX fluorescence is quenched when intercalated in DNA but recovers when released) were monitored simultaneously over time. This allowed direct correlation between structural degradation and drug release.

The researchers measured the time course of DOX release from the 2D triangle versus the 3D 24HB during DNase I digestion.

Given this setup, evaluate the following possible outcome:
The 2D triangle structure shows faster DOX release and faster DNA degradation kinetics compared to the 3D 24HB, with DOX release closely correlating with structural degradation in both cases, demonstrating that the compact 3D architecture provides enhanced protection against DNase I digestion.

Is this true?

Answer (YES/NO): YES